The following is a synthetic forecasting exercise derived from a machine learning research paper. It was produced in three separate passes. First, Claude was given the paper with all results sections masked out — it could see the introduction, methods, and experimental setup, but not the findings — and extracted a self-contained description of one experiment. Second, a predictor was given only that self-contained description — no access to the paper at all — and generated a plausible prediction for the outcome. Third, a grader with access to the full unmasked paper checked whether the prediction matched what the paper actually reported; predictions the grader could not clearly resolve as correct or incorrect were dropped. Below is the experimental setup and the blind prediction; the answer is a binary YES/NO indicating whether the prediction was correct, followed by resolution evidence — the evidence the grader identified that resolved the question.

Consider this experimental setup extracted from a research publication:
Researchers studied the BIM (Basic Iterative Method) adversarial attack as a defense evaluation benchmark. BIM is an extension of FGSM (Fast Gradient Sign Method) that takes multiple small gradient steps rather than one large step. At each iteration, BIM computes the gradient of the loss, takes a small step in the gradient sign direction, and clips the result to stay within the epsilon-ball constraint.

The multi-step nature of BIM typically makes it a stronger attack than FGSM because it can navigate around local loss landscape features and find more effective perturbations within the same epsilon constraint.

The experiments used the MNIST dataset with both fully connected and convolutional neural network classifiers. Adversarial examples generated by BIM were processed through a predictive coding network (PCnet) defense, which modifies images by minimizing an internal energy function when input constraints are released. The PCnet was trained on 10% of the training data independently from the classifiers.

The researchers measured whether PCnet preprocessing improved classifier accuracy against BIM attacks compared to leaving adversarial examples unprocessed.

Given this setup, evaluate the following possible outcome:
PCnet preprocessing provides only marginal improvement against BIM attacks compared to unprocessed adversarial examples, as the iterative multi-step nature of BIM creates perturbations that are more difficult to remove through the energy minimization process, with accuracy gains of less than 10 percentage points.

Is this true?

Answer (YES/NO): NO